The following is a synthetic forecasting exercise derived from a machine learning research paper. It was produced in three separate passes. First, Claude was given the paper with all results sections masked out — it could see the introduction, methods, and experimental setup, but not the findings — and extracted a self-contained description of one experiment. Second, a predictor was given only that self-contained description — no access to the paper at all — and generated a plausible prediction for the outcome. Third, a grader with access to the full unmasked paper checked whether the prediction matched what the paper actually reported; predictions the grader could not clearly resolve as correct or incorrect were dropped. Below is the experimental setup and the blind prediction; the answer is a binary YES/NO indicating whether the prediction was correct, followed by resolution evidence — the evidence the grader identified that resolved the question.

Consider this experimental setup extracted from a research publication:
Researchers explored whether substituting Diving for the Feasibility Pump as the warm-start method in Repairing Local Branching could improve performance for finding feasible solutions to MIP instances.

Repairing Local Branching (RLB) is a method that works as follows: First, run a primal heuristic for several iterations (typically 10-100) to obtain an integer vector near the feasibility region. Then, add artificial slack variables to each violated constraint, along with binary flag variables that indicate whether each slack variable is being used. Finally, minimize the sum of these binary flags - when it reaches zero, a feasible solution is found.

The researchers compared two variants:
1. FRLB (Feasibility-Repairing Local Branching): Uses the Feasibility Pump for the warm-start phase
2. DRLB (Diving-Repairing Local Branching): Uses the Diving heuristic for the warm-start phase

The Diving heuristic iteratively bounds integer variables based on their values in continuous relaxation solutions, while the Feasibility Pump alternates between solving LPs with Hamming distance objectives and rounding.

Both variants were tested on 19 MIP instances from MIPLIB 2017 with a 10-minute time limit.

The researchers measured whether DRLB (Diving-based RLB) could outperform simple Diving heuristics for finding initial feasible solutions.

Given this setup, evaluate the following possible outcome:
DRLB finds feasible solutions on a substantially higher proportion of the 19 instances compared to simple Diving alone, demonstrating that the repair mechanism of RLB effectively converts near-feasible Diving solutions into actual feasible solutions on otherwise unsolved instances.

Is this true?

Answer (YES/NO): NO